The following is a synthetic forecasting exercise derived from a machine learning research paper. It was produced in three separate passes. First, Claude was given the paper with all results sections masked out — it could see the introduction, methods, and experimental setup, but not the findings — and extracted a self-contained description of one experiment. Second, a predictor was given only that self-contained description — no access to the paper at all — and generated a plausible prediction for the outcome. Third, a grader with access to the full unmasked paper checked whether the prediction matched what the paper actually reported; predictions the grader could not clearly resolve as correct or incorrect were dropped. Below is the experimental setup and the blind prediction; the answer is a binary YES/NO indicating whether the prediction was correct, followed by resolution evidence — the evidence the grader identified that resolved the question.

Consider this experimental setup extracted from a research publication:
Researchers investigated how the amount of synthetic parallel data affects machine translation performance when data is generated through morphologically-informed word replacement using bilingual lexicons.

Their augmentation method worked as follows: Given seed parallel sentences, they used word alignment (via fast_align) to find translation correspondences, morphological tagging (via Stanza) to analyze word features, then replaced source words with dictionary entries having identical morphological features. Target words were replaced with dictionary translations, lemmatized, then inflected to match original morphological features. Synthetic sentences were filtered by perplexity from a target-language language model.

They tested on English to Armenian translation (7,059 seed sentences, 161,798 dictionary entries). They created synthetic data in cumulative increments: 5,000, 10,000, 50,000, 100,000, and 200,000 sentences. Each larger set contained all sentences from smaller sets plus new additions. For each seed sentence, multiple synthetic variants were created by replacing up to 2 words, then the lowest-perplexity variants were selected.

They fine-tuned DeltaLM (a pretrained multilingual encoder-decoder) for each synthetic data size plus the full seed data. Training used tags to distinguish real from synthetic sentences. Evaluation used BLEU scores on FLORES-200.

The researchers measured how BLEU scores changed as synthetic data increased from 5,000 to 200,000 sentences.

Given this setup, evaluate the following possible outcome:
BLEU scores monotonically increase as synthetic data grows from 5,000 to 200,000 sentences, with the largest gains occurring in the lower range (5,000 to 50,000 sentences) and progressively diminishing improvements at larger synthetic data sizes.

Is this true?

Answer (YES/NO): NO